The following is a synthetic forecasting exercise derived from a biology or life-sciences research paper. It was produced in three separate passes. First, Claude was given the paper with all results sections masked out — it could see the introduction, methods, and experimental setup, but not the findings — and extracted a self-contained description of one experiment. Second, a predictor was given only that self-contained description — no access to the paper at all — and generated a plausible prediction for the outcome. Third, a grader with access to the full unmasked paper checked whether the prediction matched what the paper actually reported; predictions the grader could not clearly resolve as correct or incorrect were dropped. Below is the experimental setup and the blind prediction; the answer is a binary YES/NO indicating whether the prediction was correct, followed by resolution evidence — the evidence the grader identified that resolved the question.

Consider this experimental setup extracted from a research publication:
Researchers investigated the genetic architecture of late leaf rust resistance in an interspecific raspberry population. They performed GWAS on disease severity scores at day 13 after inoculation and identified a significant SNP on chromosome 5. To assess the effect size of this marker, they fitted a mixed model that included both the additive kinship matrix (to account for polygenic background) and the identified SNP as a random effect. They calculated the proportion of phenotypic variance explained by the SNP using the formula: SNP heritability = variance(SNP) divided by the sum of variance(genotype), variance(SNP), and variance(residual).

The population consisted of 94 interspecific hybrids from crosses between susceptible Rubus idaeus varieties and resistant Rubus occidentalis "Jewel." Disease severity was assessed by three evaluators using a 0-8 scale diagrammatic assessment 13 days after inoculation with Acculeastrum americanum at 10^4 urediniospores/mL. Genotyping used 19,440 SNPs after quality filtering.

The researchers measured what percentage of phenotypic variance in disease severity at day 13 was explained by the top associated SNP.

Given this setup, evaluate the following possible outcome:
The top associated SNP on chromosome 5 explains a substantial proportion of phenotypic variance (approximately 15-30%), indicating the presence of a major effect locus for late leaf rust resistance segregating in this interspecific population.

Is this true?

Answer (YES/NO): NO